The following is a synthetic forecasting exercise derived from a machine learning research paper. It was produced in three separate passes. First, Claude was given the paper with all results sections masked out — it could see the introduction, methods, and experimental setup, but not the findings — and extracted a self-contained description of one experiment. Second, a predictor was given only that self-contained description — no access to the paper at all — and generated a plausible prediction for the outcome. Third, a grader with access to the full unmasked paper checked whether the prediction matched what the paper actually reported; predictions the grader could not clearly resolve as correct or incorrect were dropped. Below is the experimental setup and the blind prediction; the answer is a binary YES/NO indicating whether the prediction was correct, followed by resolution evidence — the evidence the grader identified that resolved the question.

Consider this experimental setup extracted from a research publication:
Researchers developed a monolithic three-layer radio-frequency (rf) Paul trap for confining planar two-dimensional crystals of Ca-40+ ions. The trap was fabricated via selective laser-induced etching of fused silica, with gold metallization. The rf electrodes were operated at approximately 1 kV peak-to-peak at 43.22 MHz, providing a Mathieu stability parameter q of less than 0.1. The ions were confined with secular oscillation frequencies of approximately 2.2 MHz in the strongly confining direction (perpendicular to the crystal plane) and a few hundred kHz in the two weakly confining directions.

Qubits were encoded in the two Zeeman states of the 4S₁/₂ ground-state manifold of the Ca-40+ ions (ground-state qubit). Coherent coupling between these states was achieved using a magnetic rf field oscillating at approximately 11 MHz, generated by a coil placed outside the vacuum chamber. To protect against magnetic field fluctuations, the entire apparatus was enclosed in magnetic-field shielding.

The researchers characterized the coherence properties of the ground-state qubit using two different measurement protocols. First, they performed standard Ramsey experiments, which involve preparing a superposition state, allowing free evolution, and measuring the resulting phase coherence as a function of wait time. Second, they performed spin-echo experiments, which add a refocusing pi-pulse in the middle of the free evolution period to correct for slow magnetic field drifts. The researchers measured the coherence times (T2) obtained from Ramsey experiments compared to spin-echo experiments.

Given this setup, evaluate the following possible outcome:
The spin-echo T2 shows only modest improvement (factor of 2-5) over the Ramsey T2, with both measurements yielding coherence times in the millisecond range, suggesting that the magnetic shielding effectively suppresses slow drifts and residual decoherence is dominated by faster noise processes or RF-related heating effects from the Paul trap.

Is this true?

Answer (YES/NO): NO